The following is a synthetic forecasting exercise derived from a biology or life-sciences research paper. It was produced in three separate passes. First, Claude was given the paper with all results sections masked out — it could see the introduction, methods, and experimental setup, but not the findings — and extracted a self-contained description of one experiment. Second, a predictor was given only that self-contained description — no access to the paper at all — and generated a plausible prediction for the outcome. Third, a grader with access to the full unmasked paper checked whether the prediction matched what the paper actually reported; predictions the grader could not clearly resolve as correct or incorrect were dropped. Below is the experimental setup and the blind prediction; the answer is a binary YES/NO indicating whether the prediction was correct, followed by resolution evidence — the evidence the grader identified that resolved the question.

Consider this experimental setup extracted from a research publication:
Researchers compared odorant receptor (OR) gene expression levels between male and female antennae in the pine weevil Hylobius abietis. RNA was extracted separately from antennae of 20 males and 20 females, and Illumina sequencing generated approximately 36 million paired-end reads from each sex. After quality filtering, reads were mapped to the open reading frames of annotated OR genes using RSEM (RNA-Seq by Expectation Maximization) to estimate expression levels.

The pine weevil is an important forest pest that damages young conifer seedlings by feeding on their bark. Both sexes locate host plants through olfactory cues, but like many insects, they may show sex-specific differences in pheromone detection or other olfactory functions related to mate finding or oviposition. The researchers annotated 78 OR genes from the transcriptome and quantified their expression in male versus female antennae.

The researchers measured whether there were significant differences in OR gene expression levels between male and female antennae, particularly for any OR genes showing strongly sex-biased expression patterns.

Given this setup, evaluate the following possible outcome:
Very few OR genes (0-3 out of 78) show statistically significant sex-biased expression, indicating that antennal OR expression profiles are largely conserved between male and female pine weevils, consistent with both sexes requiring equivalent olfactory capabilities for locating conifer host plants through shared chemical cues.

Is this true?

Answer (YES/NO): YES